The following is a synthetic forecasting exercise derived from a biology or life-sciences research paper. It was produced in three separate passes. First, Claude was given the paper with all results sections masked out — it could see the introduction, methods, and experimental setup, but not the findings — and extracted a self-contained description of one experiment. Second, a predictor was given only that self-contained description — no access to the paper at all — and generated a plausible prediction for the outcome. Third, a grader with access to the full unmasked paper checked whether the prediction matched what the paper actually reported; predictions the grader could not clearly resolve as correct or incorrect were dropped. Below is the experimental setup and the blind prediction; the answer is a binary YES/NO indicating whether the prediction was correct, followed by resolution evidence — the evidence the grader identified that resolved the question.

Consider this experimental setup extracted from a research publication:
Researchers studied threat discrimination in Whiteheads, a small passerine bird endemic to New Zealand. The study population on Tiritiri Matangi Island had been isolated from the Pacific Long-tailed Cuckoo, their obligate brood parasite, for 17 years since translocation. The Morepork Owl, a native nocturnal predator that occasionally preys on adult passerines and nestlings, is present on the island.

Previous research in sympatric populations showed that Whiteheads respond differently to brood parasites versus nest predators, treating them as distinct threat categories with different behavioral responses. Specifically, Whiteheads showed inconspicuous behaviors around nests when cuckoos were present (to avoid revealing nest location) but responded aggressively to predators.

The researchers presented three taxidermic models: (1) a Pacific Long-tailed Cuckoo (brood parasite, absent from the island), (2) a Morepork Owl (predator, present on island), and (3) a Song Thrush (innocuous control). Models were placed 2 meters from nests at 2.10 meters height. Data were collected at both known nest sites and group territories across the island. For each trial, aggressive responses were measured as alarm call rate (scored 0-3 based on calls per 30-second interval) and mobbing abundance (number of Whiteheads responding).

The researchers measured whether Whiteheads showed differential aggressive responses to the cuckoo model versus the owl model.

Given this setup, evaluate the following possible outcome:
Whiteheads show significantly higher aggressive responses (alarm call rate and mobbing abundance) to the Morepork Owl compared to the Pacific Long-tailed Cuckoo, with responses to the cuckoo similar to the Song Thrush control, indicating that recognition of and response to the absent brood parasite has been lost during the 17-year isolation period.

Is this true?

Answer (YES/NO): NO